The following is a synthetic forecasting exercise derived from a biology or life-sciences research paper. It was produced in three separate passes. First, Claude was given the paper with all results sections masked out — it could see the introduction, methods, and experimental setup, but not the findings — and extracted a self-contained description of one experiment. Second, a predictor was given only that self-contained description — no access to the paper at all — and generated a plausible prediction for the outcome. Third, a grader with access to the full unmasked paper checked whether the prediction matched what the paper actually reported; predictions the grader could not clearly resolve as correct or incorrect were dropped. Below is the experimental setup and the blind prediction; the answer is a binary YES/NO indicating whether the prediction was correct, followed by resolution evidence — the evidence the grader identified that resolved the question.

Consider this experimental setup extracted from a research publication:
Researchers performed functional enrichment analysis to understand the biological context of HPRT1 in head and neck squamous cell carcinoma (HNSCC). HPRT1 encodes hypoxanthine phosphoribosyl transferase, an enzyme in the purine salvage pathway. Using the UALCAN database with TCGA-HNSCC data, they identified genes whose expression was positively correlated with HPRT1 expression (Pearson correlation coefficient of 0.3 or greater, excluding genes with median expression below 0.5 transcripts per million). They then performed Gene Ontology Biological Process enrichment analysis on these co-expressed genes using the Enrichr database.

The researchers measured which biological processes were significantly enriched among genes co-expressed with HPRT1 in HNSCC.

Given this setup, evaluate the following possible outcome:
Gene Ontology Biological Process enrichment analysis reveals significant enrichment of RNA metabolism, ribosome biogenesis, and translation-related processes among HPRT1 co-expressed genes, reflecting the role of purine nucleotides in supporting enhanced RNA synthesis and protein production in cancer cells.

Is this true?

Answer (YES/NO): NO